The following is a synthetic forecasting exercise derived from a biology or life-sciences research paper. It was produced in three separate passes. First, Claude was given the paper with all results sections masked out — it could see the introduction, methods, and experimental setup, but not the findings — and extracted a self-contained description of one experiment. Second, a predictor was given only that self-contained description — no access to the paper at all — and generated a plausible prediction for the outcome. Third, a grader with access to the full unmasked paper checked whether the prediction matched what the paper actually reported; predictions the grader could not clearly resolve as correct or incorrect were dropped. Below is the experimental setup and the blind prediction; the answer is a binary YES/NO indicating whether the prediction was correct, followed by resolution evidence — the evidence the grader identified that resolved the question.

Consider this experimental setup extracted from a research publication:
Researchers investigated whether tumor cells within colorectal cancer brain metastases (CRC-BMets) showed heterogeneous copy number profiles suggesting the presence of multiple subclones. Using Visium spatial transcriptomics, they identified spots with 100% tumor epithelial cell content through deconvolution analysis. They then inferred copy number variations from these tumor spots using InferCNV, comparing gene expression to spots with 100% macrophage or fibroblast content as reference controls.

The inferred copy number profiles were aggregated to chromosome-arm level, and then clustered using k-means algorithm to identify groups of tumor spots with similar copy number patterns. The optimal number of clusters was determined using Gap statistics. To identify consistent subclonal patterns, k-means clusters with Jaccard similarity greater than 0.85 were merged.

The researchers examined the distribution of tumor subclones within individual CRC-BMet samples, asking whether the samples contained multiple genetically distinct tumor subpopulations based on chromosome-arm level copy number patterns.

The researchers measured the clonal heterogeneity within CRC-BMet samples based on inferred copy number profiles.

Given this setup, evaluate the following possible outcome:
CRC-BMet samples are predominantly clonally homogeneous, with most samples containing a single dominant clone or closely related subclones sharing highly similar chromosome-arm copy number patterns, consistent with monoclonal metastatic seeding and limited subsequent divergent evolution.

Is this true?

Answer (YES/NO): NO